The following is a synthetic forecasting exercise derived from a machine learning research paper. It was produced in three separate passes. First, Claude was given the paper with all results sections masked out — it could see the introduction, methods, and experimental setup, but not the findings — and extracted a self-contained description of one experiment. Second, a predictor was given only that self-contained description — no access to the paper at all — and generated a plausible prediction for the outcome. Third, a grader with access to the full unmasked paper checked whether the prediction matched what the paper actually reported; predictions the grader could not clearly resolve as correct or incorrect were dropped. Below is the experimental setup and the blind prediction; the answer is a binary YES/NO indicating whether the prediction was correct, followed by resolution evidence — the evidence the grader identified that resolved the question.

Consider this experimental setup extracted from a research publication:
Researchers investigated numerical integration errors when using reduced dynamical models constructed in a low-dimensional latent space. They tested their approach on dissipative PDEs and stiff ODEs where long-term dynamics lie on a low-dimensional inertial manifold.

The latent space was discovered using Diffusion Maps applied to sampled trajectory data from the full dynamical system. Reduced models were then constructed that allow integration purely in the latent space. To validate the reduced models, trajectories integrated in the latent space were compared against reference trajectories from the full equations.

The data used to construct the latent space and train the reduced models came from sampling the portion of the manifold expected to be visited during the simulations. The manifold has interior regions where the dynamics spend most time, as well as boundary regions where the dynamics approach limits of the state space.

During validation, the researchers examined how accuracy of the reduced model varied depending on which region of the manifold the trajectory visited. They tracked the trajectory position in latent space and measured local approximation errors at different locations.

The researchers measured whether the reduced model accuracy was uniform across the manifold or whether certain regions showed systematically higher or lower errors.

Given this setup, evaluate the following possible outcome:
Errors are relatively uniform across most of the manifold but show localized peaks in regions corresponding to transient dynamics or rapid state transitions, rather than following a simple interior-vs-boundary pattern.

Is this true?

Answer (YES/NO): NO